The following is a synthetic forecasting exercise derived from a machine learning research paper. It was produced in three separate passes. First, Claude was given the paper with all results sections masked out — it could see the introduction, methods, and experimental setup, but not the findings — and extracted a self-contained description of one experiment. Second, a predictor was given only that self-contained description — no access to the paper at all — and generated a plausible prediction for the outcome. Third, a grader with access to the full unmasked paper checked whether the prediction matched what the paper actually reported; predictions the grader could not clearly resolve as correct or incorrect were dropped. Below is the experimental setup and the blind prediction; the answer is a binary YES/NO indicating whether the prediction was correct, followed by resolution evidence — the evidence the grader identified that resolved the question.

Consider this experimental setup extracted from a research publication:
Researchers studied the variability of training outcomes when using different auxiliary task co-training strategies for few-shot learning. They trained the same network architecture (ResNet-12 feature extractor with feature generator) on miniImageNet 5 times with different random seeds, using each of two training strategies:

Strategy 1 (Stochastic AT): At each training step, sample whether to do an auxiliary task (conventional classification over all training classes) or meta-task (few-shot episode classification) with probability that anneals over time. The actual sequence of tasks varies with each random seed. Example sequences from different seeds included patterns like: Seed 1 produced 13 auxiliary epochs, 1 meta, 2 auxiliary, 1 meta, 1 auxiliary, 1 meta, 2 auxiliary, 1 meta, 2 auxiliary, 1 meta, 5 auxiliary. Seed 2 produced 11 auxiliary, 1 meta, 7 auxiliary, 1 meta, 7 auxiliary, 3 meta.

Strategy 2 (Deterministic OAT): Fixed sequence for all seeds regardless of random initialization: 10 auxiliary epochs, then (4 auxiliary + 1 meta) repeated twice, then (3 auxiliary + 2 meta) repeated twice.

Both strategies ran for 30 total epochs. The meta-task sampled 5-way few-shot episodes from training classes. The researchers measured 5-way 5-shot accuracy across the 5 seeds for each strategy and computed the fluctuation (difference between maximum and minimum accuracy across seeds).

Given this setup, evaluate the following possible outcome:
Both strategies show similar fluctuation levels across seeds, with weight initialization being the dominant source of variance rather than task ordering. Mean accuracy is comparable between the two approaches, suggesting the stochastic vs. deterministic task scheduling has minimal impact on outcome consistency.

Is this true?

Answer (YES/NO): NO